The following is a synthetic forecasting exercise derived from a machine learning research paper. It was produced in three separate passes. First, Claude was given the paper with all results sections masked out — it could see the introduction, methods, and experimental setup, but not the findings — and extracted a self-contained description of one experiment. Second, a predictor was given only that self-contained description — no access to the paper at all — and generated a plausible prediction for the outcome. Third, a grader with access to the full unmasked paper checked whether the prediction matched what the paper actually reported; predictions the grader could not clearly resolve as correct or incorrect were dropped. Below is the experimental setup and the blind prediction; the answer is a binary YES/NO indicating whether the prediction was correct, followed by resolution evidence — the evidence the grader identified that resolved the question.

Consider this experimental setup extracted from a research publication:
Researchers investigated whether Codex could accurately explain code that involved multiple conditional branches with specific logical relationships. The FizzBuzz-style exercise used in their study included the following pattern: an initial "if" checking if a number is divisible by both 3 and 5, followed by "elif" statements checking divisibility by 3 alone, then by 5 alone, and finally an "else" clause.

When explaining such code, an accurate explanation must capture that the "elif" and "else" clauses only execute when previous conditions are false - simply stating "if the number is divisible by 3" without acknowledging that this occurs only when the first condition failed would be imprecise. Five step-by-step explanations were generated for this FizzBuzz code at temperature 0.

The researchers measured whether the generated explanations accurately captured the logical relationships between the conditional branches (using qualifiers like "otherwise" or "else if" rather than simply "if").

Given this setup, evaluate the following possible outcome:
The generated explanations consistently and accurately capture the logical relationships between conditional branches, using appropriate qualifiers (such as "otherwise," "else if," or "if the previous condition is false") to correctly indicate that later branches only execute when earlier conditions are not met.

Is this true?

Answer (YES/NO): NO